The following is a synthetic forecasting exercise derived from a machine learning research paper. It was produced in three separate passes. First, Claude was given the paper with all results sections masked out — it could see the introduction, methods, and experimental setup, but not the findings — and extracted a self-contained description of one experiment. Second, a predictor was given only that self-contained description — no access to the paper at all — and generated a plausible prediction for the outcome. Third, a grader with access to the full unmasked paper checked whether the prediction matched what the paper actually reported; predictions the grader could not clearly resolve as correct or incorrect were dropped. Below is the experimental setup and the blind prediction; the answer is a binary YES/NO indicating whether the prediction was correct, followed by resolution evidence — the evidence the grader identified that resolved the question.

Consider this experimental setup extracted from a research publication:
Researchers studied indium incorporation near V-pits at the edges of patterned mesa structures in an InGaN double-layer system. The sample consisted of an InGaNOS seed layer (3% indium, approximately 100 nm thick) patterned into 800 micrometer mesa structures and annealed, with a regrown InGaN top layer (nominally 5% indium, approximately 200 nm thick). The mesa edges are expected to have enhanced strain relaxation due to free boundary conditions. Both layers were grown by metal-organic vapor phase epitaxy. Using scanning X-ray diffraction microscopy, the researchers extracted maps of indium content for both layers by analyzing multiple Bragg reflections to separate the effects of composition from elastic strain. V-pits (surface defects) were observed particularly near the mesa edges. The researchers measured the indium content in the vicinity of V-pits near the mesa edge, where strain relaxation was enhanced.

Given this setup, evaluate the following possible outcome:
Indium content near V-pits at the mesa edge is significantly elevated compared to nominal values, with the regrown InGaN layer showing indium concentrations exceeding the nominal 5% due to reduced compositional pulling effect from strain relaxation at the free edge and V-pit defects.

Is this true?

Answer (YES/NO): NO